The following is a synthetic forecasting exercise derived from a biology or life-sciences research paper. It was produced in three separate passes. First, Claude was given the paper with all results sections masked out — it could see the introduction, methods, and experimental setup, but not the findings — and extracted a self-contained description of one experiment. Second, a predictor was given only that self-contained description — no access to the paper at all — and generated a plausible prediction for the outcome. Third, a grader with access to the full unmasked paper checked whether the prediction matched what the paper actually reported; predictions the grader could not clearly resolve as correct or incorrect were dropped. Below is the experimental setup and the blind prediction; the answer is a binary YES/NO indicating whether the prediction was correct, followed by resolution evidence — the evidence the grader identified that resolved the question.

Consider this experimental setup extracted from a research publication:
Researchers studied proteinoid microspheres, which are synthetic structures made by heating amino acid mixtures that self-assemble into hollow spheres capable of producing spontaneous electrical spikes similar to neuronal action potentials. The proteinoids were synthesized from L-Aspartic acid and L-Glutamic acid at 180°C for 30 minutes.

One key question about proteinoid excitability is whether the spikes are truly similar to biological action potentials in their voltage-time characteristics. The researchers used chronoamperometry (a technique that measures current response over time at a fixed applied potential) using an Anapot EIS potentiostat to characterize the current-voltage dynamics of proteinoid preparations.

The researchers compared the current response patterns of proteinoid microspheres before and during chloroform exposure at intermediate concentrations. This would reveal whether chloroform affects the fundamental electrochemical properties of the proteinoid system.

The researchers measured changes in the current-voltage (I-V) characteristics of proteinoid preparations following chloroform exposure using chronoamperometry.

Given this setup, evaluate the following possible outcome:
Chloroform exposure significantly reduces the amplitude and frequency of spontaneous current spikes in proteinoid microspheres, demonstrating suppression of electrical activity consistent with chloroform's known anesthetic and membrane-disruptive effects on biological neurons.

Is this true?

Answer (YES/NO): NO